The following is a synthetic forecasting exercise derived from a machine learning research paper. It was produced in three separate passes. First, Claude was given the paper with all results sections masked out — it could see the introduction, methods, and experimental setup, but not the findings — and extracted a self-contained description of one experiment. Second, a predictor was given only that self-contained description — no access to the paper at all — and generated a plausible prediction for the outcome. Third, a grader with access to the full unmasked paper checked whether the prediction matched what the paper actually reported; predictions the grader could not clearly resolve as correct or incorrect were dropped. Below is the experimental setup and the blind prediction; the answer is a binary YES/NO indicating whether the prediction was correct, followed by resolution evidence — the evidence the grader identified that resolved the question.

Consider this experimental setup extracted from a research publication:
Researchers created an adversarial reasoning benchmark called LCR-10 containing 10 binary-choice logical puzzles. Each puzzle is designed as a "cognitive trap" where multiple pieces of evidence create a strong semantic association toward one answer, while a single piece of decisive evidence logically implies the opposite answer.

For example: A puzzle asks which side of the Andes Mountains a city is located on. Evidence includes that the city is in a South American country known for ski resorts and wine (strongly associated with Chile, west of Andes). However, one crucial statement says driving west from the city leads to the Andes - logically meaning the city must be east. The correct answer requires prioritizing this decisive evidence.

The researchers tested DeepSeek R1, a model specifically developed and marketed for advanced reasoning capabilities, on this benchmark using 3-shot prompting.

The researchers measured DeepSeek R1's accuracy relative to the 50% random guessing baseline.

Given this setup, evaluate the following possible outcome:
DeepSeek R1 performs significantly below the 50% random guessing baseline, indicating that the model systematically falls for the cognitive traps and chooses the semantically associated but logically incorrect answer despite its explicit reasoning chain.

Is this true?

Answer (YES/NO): YES